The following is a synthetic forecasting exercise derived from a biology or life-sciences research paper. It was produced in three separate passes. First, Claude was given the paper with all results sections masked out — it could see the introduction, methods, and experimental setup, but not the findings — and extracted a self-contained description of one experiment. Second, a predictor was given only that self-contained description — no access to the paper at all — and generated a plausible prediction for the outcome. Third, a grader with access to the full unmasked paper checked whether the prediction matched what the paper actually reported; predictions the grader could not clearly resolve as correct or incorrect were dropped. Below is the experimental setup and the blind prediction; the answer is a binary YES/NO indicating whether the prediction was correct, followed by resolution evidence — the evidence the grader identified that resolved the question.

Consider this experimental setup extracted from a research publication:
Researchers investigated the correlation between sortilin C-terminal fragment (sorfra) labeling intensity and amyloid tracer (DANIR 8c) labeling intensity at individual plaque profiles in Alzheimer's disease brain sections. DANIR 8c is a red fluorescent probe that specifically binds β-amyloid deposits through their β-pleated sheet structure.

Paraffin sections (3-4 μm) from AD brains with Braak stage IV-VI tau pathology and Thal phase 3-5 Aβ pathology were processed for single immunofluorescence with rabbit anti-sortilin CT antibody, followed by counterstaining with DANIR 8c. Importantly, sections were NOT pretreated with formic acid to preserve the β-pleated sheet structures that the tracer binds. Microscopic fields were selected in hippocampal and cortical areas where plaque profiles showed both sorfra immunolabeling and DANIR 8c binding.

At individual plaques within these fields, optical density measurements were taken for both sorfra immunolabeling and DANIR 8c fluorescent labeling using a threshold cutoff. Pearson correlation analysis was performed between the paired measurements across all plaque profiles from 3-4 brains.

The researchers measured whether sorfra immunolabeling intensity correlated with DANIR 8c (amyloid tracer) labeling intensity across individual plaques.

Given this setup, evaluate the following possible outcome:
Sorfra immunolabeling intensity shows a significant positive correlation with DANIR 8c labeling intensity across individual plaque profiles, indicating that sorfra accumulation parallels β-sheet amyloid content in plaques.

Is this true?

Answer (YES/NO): NO